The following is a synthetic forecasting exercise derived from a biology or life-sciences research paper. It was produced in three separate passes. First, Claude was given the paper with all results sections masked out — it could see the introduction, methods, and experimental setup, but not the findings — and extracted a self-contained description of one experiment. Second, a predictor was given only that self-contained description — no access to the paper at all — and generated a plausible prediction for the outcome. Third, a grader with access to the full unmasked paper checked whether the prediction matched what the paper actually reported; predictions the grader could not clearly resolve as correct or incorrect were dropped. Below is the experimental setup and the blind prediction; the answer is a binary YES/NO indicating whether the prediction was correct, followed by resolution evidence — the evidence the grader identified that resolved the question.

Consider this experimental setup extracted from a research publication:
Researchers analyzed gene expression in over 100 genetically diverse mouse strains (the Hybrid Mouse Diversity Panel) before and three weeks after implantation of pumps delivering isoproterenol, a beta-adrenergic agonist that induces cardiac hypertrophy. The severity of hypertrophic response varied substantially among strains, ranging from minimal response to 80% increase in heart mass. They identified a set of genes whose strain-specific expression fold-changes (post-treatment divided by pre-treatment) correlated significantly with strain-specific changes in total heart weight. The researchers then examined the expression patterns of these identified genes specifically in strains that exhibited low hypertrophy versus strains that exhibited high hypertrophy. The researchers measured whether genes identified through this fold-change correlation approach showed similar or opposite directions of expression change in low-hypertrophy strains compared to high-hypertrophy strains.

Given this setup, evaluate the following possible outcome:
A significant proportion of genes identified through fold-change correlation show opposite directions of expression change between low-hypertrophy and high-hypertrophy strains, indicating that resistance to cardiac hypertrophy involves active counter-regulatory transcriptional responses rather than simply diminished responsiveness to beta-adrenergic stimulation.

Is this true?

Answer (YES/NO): YES